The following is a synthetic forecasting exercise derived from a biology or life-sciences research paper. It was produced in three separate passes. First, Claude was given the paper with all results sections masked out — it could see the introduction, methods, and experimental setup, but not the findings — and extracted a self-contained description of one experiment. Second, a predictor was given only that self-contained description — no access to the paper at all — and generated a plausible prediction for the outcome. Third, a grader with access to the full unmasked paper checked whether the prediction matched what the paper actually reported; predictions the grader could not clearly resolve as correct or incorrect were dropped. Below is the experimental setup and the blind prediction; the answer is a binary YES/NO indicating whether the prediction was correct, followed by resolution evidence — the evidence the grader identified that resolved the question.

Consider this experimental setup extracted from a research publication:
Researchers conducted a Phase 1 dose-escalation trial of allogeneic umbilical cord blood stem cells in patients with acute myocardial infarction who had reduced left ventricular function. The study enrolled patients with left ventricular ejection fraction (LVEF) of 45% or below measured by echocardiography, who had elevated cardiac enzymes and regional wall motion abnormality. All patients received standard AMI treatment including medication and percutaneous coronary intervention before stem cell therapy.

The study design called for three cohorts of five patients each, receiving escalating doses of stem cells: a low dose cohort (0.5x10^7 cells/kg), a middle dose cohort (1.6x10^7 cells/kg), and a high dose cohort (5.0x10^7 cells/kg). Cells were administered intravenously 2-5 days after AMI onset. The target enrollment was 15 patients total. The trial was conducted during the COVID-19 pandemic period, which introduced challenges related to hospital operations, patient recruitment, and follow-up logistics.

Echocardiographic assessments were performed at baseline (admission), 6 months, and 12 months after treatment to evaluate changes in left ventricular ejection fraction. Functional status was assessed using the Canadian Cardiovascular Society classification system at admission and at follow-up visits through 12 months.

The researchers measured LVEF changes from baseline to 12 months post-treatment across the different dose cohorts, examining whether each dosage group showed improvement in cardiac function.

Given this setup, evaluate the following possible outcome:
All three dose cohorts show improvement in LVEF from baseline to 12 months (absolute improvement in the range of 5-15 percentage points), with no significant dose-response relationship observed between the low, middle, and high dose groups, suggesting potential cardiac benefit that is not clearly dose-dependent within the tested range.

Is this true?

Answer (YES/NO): NO